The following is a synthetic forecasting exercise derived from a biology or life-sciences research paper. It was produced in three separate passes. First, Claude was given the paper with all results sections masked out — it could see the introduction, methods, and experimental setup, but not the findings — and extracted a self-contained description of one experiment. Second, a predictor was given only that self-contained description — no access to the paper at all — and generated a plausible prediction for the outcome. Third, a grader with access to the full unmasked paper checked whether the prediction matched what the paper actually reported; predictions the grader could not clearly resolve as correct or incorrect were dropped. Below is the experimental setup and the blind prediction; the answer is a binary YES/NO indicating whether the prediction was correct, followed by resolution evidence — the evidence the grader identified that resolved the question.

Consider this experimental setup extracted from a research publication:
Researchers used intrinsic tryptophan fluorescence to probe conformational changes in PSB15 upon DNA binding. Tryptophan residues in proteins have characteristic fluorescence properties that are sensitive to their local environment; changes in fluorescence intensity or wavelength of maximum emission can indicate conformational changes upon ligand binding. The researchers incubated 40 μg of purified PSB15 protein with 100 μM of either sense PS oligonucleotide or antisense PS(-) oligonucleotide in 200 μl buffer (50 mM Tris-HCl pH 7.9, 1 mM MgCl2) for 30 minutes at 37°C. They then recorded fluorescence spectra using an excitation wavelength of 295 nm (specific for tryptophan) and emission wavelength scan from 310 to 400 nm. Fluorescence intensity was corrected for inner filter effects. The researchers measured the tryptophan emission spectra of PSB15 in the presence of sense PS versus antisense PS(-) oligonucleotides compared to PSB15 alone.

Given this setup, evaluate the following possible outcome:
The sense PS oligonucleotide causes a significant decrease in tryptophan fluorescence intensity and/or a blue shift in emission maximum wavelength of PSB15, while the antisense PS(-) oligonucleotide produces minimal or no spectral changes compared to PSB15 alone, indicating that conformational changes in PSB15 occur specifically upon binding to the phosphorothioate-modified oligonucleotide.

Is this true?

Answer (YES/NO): NO